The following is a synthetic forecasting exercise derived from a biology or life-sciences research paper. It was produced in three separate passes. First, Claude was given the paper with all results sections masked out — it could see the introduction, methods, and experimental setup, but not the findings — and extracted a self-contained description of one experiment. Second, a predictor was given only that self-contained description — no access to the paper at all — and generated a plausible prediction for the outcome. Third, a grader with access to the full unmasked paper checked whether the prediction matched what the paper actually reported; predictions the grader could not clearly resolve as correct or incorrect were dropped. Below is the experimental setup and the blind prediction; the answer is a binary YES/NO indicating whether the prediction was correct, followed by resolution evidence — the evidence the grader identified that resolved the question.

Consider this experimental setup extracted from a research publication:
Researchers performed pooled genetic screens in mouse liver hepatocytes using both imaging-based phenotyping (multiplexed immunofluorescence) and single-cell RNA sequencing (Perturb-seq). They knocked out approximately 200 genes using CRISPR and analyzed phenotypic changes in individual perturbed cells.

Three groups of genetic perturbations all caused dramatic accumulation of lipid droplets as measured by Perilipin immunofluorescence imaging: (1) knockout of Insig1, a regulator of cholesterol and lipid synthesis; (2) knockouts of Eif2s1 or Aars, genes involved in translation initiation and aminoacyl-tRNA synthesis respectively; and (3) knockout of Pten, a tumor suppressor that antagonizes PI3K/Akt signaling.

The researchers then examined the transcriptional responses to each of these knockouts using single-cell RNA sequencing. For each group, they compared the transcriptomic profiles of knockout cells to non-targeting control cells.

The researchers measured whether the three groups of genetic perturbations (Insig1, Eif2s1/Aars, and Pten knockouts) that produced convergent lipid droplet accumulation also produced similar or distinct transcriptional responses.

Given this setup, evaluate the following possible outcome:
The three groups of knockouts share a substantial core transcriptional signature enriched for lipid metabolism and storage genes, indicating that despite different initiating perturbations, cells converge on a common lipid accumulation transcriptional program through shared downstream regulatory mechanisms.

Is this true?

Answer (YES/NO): NO